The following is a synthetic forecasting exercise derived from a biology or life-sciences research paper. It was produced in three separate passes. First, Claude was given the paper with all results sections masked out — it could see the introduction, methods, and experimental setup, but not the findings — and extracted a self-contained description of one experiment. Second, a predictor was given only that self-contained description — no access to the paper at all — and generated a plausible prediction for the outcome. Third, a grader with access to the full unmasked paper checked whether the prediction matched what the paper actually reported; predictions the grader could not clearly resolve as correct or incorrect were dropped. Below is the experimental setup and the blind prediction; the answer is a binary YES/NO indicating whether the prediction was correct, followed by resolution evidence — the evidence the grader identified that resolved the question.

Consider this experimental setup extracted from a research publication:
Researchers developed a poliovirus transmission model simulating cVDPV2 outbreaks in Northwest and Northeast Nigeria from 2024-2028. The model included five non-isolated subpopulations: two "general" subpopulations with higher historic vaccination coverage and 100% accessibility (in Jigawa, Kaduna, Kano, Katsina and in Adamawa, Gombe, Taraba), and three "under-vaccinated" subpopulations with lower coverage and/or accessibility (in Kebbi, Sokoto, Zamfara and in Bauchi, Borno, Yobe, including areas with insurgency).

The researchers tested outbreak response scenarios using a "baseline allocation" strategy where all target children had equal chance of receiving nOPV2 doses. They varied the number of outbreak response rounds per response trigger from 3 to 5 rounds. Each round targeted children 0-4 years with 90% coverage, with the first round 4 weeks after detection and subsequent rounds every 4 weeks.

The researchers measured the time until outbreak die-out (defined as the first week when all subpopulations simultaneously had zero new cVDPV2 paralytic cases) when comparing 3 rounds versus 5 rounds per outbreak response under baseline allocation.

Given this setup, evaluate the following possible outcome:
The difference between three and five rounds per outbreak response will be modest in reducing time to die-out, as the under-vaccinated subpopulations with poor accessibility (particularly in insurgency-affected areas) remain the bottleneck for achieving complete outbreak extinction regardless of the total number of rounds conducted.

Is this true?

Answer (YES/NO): NO